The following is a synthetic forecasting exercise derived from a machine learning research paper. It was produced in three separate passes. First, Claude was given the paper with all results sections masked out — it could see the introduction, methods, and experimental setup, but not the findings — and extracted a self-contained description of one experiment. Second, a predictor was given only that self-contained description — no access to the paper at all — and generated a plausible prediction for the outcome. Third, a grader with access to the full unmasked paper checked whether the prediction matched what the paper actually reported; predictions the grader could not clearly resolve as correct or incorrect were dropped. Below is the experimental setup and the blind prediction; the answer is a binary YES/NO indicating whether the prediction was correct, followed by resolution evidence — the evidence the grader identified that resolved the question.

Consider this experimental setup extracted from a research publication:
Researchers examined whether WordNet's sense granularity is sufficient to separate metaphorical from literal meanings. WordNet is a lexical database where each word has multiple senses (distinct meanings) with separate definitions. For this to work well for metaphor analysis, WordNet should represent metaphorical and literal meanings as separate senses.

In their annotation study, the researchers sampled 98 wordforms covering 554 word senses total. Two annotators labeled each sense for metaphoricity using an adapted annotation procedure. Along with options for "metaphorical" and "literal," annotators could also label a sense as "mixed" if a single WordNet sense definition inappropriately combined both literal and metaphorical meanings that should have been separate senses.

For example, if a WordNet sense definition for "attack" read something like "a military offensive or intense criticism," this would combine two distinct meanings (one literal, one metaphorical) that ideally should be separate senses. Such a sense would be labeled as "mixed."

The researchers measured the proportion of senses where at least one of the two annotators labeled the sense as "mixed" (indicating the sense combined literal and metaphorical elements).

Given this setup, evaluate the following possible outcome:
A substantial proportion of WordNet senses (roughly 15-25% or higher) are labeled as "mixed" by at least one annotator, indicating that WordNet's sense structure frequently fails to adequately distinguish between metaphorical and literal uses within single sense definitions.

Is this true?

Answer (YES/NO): NO